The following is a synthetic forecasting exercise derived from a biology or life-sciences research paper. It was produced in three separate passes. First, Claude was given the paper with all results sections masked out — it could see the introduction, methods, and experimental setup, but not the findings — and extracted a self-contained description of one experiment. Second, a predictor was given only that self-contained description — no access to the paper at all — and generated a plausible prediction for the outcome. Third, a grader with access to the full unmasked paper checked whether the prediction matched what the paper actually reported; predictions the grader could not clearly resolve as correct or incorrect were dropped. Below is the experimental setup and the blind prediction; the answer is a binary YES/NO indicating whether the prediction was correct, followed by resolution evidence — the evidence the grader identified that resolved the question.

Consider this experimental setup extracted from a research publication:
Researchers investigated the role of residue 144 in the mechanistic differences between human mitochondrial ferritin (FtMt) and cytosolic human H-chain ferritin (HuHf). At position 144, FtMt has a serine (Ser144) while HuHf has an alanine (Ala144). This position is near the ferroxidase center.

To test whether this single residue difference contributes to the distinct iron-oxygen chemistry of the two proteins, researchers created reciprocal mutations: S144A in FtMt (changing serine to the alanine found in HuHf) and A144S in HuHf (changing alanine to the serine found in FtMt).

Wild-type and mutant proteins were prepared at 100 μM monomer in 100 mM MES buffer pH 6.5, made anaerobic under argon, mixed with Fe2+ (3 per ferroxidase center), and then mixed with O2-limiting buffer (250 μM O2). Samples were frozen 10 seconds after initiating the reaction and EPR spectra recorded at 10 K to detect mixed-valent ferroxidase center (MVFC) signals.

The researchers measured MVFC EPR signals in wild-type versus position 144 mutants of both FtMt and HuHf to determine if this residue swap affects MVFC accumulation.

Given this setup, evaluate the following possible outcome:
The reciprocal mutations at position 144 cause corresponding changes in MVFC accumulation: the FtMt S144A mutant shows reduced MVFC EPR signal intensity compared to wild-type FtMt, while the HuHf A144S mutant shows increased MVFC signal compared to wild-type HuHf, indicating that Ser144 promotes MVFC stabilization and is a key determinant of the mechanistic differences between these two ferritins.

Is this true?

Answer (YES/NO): NO